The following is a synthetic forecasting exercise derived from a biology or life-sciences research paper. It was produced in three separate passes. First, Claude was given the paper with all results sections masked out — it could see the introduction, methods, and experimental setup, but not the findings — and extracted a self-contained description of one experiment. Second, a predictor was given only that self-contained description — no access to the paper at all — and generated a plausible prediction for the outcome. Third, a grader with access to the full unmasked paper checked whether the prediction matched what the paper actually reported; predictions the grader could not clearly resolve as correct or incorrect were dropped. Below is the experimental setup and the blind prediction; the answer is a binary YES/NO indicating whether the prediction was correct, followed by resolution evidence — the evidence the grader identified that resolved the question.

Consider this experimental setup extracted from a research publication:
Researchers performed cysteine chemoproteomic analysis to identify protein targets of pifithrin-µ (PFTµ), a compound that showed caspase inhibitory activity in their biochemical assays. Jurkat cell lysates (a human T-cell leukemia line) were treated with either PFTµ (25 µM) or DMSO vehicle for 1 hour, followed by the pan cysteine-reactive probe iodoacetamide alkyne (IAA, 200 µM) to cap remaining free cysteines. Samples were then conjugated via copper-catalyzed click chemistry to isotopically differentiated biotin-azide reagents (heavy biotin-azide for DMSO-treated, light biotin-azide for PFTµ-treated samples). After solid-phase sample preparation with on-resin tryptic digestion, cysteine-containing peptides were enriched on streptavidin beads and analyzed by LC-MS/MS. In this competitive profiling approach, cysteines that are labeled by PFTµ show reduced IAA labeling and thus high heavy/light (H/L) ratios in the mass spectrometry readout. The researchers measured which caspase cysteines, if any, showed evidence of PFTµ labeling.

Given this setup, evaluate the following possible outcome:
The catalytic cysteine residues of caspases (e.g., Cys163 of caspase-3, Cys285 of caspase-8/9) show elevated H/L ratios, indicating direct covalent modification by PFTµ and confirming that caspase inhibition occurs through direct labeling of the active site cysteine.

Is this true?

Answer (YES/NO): NO